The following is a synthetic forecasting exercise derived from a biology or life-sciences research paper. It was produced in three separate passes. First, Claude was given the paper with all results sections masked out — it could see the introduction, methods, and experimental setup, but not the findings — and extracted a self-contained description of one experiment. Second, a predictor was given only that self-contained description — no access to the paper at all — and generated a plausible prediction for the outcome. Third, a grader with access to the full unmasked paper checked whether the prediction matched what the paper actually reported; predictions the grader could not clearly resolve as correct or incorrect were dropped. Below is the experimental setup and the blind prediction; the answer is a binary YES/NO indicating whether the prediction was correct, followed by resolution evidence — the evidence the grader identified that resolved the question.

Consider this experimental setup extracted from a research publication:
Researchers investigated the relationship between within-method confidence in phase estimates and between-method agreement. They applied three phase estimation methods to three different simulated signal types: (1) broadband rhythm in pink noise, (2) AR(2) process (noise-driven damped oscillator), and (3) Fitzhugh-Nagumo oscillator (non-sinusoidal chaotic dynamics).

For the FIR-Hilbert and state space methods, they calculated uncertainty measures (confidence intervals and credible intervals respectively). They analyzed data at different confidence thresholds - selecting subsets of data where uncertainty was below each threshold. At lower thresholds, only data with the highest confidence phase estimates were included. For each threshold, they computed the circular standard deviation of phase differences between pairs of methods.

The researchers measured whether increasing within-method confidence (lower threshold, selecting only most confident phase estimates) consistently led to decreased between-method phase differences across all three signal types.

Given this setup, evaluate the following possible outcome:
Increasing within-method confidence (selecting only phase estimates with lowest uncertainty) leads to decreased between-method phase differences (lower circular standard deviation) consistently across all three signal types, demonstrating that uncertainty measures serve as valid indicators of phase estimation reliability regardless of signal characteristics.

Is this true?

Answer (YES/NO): NO